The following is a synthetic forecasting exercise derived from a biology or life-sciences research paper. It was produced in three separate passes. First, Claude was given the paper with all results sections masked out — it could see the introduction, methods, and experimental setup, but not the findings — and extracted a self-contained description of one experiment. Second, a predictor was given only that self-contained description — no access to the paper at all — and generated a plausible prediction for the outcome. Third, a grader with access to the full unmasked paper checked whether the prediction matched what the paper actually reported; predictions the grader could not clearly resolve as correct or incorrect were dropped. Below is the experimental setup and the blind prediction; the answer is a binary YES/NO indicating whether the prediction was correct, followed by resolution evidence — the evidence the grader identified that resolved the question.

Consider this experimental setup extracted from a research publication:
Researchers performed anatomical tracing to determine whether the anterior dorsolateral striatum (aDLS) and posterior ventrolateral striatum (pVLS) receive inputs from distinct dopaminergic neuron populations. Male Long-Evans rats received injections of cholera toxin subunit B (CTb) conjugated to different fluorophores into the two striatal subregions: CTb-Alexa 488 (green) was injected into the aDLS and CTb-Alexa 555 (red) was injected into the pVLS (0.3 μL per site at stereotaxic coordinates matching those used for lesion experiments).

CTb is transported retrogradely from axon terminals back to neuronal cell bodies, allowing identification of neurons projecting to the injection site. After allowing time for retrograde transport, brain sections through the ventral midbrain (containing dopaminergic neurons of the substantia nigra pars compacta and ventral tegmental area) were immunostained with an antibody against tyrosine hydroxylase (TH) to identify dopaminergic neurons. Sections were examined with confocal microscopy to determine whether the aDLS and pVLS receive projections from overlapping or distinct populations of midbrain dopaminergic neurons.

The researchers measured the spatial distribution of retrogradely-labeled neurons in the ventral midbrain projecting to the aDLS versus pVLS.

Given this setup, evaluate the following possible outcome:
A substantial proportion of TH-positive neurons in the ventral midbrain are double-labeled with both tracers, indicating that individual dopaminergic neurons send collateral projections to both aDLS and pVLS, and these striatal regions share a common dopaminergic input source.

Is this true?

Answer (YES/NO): NO